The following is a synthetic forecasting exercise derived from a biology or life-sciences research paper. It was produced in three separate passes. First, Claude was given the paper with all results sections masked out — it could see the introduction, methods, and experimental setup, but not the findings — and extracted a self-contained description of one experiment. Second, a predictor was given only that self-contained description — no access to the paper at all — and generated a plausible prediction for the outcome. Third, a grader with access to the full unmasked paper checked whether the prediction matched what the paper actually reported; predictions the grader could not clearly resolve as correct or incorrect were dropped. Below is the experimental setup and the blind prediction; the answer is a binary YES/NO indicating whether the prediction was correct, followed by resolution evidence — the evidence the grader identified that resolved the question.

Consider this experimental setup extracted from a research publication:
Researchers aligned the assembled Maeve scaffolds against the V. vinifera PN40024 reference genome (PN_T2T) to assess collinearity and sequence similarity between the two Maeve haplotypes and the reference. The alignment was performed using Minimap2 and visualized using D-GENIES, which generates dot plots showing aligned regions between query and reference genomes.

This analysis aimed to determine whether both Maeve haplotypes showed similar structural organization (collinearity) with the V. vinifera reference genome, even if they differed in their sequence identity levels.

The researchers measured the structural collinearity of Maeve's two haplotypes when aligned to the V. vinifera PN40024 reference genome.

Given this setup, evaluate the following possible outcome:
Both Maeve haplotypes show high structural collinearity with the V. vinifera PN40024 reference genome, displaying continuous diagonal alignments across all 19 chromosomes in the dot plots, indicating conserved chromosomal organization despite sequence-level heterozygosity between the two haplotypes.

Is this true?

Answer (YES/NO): YES